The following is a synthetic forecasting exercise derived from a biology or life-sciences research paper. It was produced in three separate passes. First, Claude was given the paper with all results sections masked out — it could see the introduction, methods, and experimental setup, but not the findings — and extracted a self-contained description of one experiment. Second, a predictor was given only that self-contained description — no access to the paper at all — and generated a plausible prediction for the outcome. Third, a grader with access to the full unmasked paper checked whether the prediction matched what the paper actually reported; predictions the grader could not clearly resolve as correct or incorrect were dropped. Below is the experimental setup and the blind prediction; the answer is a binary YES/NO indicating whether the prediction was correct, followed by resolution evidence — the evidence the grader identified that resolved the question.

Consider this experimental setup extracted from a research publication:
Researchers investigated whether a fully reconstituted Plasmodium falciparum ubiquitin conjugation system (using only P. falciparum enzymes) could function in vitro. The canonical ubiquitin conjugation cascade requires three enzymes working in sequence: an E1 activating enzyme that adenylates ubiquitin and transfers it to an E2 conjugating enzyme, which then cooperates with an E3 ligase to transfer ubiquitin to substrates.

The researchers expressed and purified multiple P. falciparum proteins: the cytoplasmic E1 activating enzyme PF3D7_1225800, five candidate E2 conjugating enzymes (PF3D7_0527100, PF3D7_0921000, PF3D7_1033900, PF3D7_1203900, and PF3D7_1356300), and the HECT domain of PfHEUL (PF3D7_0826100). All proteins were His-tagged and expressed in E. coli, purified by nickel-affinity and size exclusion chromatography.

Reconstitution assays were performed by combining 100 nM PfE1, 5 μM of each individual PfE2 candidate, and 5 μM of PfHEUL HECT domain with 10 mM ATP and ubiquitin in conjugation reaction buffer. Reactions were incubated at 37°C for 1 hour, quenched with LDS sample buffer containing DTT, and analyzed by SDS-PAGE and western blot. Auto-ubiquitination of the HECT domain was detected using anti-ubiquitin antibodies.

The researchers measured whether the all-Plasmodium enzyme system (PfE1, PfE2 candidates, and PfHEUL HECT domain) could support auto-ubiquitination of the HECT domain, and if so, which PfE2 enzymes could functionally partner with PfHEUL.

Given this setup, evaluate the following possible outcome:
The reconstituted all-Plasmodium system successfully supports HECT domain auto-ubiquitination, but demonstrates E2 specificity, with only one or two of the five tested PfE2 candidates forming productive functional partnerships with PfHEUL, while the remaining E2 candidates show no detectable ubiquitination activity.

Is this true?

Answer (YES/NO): NO